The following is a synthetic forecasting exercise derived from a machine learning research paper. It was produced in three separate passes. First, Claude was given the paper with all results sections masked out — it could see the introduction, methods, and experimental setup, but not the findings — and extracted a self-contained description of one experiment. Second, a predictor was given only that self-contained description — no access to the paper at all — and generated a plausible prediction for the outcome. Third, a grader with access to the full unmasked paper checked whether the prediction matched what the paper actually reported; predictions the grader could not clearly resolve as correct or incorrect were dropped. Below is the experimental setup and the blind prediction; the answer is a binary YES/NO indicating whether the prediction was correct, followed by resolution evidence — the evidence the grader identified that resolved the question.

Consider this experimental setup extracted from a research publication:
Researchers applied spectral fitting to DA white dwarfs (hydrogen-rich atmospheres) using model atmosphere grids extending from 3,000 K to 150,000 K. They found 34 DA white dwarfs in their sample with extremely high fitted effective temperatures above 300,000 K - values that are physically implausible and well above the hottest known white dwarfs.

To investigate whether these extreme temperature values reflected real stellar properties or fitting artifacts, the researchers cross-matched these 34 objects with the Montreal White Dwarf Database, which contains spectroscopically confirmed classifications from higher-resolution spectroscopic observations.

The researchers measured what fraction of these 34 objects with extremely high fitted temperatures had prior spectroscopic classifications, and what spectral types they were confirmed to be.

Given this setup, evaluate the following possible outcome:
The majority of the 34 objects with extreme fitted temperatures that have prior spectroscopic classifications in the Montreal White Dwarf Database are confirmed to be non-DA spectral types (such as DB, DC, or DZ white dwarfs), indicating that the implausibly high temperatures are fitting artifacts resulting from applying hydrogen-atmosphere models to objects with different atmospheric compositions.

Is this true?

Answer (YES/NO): NO